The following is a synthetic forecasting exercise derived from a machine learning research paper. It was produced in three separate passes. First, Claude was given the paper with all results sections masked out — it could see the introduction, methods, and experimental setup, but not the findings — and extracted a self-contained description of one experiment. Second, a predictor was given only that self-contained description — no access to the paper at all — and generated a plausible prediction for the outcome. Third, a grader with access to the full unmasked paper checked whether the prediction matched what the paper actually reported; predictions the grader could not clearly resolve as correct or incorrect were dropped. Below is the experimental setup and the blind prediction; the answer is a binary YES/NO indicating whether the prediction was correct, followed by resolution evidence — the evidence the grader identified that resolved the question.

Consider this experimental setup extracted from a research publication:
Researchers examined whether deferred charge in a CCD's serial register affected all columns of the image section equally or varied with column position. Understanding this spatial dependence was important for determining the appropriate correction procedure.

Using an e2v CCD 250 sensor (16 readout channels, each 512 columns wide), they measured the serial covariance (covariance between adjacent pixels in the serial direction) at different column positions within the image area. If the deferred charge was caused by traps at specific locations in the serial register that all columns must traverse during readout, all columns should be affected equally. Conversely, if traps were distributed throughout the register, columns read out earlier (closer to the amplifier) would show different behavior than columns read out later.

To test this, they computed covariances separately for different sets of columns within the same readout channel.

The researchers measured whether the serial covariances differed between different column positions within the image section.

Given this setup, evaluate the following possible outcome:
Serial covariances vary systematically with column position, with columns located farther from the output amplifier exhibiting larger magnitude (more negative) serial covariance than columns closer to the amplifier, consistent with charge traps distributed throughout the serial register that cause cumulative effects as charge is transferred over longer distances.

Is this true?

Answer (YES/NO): NO